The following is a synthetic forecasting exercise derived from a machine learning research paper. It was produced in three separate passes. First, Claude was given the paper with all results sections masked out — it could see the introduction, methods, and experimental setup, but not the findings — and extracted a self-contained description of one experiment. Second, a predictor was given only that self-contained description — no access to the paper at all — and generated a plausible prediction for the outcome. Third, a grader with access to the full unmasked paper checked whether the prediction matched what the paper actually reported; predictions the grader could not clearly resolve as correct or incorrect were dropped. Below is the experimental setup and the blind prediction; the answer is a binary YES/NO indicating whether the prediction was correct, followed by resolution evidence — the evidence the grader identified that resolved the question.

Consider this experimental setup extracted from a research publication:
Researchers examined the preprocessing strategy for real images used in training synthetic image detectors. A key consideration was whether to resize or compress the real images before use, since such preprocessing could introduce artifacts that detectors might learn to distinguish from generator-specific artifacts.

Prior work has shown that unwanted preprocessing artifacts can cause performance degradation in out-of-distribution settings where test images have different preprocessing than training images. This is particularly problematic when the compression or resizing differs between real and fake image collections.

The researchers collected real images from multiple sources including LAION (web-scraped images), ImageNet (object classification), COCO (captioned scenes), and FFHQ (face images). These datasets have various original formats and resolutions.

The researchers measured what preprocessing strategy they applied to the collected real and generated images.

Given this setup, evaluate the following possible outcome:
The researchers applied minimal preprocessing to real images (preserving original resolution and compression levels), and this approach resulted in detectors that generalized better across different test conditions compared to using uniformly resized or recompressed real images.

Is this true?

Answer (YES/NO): NO